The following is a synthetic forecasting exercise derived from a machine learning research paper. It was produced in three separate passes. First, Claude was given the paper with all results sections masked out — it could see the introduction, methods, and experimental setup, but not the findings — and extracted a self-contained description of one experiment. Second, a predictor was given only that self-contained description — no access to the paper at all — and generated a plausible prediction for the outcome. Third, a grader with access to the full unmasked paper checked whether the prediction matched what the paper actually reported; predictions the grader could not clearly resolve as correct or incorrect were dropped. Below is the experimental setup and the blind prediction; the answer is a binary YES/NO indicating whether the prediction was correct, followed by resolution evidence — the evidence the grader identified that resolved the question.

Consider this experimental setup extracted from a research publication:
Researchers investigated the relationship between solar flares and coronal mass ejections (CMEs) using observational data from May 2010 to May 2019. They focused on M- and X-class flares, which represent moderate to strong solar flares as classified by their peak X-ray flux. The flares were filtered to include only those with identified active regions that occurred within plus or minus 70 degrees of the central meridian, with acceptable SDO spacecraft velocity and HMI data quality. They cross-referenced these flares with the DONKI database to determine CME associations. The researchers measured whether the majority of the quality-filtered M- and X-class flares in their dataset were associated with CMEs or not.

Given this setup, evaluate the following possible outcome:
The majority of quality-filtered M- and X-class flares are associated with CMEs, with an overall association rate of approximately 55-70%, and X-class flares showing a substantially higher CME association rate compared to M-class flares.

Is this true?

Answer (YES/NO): NO